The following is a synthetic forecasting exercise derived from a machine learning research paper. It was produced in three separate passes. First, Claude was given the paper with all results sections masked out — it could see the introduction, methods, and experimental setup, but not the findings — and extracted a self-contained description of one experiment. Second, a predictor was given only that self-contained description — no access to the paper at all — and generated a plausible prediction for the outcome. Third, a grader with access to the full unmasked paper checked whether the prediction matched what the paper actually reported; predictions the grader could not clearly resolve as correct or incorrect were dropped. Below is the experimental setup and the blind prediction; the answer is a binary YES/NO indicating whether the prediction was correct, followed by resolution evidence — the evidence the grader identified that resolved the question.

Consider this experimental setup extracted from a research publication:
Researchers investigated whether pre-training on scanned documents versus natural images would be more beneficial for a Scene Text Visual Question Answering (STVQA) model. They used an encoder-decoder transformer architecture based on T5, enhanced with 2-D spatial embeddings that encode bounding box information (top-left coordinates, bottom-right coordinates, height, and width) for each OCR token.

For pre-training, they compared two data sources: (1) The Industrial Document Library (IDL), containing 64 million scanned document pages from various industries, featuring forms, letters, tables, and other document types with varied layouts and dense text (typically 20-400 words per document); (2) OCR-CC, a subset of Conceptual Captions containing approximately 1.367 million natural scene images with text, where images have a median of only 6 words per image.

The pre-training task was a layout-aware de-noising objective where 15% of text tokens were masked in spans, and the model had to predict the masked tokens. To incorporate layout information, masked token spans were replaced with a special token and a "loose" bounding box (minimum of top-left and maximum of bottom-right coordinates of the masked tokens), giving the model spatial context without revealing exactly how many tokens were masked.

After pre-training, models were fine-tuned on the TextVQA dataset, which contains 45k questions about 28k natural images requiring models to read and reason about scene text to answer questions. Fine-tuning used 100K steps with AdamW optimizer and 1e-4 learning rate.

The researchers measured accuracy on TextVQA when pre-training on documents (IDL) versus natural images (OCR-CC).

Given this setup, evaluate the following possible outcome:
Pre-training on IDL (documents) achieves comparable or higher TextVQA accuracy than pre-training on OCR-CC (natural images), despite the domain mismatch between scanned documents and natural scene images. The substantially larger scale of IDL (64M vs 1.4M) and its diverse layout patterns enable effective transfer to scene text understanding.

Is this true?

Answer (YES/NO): YES